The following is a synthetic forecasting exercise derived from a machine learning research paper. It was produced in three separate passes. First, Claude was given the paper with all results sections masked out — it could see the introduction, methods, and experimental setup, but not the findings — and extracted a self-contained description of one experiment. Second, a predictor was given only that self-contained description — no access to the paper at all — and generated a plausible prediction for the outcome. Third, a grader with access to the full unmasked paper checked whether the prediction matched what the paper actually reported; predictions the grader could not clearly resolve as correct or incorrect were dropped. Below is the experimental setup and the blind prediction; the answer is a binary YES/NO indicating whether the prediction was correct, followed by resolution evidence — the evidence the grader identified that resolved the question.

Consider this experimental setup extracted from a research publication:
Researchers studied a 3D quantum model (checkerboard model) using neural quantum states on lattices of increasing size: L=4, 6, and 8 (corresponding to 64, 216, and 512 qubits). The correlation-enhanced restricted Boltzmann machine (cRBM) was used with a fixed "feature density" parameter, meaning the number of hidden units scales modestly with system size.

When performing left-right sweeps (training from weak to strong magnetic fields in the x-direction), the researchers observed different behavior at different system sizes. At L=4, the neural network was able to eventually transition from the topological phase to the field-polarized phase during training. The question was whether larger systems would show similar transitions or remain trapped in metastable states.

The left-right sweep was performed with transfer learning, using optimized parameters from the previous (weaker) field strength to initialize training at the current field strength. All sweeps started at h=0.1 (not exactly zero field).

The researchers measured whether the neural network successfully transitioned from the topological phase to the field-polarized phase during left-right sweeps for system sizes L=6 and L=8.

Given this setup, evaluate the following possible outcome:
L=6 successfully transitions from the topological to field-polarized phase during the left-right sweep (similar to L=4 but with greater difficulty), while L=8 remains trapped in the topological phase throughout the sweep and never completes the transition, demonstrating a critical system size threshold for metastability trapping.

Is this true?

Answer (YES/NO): NO